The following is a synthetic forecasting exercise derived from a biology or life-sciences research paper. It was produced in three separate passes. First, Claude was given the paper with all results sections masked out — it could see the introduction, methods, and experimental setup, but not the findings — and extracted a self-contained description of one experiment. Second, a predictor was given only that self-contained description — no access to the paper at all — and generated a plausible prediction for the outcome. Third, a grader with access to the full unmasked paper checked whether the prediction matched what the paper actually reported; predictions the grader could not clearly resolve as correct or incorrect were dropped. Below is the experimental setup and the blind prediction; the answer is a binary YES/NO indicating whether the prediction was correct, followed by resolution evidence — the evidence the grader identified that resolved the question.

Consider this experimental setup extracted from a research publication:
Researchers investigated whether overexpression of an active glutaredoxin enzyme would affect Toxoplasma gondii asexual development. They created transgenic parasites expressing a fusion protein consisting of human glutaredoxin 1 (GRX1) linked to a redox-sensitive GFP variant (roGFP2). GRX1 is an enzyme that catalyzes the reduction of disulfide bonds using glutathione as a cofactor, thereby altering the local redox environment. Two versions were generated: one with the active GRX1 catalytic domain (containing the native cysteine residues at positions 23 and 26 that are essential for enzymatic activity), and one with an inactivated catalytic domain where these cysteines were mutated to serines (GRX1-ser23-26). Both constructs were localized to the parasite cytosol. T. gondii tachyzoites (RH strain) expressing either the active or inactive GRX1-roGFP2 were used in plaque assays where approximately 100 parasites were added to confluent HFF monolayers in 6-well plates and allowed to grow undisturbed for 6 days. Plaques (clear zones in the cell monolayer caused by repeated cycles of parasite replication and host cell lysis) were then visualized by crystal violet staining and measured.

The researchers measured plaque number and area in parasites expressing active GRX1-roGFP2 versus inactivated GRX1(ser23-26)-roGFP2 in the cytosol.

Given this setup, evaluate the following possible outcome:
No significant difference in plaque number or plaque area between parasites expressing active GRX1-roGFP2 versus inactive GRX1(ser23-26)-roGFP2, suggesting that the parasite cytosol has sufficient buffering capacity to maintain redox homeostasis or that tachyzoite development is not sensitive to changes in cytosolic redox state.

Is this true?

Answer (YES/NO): NO